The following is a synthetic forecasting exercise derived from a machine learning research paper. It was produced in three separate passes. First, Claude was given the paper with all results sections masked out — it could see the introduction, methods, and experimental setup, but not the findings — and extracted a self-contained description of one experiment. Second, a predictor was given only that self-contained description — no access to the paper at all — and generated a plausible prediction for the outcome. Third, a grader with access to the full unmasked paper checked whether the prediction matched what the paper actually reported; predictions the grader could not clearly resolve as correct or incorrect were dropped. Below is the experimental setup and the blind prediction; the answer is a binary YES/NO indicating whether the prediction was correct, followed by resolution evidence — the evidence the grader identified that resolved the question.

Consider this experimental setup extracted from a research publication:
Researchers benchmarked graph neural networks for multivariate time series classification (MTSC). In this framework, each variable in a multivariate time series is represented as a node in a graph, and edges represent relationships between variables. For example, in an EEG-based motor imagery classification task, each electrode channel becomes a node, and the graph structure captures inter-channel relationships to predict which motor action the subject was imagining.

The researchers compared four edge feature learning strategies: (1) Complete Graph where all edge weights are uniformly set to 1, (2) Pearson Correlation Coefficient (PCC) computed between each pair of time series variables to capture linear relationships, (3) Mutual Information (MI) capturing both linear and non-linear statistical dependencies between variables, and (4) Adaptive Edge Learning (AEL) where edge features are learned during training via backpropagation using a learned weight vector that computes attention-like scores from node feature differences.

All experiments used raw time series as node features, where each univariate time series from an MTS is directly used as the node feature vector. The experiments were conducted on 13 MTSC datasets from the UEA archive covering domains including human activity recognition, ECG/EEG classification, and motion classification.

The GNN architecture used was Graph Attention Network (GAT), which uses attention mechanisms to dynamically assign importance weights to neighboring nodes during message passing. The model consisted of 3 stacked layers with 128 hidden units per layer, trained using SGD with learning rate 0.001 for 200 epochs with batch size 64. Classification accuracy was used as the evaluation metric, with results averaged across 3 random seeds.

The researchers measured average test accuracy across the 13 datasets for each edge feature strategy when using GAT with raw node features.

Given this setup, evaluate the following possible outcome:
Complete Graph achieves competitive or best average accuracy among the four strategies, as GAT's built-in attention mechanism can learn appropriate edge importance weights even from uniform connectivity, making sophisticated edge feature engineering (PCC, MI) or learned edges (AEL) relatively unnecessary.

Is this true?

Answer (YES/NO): NO